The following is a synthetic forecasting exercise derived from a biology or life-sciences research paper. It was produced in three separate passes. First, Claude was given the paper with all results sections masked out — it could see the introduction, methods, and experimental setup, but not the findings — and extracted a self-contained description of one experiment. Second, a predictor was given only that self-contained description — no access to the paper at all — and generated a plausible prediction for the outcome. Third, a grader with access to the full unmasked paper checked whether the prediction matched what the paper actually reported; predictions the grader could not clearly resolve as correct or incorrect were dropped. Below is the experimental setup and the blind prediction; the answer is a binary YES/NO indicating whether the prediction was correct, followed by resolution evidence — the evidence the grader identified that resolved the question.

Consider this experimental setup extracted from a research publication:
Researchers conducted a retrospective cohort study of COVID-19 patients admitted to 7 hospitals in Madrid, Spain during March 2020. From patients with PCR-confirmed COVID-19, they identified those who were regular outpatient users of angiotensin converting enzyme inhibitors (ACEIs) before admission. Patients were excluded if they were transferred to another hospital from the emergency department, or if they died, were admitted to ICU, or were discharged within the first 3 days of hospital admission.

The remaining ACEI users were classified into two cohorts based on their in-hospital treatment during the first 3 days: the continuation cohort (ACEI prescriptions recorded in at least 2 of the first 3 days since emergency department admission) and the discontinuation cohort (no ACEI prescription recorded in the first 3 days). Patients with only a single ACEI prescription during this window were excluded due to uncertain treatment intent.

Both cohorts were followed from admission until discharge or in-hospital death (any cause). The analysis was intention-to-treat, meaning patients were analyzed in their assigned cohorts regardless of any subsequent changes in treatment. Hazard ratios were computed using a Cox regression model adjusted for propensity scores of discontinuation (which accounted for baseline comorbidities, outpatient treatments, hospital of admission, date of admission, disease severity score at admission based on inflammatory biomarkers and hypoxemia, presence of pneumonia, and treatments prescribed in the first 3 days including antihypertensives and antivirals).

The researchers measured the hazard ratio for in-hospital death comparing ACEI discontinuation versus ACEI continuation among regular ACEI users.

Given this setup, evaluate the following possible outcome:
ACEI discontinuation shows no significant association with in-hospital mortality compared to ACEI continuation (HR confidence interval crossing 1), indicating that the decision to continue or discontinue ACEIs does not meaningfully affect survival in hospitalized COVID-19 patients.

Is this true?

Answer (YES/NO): YES